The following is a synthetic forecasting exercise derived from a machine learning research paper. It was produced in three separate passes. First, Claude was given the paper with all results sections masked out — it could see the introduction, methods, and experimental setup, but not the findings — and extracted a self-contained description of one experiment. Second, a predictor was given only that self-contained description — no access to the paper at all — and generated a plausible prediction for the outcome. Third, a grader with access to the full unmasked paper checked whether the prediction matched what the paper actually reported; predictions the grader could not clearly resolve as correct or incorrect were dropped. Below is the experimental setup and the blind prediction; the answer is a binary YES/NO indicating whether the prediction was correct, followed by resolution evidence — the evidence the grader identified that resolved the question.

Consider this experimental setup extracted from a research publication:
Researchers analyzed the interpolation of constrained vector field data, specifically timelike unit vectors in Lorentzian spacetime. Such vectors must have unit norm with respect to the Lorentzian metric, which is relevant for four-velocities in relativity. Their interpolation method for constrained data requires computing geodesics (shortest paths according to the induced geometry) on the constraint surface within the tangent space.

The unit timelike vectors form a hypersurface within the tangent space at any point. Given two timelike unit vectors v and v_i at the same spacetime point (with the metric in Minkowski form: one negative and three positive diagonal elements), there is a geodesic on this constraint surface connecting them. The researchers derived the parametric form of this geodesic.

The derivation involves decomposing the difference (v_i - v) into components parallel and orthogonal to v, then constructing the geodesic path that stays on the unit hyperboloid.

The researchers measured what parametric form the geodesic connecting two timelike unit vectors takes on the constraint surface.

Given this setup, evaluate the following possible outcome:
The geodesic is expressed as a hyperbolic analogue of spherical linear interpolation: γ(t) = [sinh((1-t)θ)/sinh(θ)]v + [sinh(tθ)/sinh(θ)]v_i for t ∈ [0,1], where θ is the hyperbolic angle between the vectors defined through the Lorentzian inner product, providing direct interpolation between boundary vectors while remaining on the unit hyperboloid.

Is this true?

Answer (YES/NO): NO